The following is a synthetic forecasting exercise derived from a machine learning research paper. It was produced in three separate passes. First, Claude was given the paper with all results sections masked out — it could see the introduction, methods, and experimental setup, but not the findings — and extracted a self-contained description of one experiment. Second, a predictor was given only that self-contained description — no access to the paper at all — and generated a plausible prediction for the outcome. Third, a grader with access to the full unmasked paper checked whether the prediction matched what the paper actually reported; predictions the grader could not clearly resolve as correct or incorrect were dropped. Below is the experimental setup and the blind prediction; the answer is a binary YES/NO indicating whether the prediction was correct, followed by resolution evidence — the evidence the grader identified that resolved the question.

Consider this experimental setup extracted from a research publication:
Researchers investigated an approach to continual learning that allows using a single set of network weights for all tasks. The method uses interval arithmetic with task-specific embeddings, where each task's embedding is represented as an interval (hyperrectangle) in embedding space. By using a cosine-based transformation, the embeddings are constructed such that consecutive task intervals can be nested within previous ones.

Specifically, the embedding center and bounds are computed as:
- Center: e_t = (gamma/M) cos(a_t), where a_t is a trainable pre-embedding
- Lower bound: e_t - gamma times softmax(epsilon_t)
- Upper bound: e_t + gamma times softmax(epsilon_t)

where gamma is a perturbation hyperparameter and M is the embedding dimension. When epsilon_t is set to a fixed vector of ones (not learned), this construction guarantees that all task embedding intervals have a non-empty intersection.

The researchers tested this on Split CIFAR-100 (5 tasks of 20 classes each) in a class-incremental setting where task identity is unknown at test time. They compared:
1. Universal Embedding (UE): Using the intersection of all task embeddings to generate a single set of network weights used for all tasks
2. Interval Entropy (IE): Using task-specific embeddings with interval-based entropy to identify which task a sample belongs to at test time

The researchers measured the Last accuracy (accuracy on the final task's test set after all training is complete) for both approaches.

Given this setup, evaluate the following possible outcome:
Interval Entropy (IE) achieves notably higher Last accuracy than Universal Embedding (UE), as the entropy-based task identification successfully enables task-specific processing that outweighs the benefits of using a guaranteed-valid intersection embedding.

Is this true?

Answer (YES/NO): YES